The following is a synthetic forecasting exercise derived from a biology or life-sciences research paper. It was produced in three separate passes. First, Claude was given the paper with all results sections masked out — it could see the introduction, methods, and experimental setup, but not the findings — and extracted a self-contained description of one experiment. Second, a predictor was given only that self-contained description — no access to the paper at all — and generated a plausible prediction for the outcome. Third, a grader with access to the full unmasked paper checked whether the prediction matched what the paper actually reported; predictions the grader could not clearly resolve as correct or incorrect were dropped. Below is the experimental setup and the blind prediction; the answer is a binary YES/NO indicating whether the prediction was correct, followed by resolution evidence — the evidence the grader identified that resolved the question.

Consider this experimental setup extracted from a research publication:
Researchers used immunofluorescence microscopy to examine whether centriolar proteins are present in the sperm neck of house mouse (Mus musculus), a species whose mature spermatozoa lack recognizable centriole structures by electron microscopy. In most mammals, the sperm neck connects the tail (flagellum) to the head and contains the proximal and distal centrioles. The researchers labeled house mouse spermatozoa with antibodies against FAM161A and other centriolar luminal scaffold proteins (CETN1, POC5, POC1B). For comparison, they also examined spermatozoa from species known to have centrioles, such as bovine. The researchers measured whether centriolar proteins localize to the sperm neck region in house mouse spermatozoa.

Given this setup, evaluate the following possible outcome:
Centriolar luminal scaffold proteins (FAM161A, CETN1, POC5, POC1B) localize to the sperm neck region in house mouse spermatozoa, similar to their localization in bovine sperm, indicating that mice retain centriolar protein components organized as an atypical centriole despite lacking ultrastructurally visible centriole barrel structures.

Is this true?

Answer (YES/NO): NO